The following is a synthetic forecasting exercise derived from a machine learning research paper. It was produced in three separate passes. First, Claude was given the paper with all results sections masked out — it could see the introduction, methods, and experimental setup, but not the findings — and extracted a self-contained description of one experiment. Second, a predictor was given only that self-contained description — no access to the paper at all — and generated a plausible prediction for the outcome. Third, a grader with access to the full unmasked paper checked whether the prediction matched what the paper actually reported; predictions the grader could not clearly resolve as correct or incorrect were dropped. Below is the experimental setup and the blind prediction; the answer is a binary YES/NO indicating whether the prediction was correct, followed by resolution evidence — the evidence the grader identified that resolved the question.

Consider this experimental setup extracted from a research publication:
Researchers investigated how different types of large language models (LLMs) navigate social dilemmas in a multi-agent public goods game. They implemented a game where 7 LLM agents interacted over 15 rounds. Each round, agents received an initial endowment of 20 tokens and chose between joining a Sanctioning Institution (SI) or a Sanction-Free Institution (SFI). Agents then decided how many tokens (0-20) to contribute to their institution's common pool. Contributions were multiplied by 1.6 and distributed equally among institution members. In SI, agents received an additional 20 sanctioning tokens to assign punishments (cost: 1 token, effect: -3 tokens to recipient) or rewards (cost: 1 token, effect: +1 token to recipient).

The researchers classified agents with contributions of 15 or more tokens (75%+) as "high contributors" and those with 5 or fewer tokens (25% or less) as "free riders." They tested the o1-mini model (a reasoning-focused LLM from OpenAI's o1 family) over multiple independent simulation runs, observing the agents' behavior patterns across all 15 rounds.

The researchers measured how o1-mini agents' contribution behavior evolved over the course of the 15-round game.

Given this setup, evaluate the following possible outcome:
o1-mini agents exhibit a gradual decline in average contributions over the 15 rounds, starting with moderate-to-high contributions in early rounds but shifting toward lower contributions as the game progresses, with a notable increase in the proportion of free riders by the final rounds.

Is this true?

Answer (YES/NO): YES